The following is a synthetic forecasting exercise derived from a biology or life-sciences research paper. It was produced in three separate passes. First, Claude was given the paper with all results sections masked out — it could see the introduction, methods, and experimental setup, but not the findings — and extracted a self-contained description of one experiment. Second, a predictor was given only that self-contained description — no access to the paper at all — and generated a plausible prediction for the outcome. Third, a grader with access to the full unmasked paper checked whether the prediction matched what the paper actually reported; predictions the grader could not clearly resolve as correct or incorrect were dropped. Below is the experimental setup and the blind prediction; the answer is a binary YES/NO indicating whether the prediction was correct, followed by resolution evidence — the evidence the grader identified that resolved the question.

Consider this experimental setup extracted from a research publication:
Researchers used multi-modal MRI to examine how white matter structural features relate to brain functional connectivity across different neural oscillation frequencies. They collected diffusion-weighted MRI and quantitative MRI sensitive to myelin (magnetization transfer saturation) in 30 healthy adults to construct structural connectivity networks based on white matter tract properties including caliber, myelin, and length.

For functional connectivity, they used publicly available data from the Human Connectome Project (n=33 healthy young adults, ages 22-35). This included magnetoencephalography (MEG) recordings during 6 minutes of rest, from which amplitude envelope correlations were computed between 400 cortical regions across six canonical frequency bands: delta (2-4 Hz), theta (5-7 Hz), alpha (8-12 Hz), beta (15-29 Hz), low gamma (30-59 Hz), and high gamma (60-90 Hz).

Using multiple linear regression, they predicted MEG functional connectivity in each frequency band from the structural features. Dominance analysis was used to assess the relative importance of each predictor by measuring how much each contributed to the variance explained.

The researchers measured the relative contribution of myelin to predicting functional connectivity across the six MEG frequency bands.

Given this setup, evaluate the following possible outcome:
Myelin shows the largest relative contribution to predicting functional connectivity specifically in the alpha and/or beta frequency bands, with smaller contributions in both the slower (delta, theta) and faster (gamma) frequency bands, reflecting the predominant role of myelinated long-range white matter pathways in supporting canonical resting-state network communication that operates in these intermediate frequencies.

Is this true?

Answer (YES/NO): NO